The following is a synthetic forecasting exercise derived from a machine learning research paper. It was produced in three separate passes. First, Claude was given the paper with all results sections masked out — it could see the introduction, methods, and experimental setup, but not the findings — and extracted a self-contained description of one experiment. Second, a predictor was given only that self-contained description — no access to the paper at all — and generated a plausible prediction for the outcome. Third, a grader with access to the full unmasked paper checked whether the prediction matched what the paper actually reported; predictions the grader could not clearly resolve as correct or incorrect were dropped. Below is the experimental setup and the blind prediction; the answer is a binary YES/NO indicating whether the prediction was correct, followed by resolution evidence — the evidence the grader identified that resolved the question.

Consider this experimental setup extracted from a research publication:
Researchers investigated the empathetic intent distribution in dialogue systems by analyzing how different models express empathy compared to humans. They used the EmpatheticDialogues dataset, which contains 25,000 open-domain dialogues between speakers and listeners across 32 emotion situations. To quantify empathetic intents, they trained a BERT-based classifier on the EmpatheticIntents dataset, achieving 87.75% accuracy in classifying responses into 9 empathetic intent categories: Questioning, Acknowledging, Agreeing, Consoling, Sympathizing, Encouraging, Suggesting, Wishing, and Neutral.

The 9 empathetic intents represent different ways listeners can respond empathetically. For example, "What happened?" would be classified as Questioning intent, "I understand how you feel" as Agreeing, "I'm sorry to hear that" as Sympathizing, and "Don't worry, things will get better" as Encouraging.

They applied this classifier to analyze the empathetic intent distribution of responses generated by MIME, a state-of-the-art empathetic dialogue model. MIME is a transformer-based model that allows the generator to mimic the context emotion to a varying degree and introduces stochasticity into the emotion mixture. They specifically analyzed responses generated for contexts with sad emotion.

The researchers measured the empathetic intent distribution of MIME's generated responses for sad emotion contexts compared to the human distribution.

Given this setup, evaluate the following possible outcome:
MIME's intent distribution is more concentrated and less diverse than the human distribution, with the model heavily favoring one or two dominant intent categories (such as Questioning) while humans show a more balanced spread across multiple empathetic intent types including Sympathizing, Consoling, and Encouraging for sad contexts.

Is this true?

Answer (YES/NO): NO